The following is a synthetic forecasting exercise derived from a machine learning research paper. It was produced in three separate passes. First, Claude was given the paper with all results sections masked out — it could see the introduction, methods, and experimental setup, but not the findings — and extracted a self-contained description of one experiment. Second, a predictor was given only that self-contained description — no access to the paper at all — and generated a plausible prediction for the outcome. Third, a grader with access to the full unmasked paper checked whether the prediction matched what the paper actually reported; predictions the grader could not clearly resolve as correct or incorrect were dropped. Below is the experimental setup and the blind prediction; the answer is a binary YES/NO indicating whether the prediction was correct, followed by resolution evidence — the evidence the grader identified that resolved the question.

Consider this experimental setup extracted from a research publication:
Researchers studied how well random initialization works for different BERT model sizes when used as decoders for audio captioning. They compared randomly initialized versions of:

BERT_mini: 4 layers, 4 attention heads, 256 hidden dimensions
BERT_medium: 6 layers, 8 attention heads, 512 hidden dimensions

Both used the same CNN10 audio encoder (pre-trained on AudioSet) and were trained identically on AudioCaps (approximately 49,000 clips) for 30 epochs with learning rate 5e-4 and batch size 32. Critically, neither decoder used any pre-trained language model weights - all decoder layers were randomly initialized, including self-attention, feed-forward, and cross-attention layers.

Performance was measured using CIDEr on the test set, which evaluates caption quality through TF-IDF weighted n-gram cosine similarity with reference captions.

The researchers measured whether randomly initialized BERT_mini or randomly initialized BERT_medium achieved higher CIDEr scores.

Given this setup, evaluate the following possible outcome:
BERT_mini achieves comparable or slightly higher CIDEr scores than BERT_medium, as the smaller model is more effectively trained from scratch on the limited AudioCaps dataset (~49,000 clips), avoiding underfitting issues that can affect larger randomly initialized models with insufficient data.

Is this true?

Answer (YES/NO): NO